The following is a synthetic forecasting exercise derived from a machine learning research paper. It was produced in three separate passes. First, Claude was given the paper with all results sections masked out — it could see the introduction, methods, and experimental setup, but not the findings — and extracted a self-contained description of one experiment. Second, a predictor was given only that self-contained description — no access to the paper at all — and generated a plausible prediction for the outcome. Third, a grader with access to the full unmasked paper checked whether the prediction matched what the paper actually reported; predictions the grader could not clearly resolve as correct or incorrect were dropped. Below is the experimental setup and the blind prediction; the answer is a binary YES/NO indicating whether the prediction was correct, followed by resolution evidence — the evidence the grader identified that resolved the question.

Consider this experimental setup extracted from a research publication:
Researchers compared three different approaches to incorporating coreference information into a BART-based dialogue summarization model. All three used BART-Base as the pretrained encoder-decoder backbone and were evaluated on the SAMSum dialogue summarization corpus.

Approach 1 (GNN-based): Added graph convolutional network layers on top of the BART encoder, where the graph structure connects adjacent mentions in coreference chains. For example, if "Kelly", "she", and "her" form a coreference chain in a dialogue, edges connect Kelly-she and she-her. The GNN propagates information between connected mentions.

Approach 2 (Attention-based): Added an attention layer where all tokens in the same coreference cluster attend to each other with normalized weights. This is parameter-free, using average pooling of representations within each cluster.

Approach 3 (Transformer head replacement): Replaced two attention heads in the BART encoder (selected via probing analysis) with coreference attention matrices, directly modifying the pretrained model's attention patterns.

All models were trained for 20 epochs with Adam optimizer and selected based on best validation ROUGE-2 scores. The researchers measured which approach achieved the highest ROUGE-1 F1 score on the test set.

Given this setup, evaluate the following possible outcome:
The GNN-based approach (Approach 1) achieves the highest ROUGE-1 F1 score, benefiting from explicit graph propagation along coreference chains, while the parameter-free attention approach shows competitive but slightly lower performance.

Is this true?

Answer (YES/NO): NO